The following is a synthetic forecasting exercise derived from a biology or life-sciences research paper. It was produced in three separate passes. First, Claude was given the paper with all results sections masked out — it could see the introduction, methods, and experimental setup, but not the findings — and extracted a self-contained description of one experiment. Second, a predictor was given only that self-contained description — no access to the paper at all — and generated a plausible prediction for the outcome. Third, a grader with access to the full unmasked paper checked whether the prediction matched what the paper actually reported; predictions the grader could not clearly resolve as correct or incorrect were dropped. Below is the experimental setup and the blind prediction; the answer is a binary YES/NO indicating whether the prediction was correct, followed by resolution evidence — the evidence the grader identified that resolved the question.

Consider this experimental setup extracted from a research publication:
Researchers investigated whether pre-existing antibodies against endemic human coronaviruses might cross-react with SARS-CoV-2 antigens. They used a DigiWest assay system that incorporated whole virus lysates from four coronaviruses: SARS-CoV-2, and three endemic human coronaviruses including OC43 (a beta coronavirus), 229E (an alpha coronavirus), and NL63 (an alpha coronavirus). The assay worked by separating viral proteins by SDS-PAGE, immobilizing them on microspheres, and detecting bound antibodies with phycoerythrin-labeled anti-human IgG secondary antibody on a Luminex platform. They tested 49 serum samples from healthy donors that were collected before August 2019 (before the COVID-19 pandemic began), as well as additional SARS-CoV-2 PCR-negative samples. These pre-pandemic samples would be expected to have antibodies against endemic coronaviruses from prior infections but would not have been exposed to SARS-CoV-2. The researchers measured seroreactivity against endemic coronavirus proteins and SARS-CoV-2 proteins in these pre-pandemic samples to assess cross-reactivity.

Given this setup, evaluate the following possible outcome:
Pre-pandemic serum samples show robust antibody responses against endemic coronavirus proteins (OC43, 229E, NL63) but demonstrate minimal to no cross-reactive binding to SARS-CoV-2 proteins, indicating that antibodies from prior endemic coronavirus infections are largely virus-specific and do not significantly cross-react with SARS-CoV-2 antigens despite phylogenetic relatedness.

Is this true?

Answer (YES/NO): YES